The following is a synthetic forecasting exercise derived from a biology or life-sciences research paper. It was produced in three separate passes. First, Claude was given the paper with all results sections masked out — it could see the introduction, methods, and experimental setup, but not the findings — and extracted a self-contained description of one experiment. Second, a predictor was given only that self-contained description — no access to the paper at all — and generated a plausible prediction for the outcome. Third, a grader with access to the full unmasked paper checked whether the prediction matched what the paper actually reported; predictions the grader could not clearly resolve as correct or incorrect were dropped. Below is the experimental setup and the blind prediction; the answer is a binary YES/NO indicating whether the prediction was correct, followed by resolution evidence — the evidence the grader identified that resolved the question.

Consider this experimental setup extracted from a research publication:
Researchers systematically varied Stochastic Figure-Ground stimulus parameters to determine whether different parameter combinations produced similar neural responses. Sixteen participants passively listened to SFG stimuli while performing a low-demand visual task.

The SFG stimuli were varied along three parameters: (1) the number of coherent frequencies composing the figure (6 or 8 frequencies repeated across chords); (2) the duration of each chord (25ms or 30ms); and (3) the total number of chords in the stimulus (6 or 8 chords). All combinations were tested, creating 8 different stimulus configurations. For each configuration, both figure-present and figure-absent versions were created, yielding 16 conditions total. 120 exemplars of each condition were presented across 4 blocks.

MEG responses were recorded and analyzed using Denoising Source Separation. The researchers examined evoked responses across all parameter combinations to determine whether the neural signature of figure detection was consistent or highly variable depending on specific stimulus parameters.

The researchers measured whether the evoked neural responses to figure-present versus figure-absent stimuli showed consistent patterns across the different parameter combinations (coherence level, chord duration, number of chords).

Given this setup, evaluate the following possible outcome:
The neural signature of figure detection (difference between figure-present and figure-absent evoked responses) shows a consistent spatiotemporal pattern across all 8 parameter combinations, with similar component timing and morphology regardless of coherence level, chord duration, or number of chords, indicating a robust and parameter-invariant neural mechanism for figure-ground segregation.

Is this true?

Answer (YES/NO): YES